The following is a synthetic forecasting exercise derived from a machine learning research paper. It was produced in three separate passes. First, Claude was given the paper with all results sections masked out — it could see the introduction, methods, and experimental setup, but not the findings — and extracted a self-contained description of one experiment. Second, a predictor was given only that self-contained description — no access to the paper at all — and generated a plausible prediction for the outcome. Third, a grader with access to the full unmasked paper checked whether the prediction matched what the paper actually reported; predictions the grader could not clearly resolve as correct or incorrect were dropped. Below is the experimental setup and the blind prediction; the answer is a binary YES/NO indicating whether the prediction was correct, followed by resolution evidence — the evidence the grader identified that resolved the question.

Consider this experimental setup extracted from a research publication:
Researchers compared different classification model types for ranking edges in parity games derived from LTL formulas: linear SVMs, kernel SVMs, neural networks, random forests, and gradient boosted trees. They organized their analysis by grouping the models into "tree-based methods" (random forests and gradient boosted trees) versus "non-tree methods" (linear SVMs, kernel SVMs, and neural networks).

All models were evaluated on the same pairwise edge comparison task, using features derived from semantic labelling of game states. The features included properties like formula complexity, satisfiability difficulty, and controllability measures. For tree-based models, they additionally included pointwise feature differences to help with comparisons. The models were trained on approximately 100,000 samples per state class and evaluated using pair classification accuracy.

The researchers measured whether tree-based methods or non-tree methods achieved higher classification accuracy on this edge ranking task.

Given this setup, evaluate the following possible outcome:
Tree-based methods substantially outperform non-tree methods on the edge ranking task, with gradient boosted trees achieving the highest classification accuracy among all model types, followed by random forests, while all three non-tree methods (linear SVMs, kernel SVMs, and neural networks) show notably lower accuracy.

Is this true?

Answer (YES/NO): NO